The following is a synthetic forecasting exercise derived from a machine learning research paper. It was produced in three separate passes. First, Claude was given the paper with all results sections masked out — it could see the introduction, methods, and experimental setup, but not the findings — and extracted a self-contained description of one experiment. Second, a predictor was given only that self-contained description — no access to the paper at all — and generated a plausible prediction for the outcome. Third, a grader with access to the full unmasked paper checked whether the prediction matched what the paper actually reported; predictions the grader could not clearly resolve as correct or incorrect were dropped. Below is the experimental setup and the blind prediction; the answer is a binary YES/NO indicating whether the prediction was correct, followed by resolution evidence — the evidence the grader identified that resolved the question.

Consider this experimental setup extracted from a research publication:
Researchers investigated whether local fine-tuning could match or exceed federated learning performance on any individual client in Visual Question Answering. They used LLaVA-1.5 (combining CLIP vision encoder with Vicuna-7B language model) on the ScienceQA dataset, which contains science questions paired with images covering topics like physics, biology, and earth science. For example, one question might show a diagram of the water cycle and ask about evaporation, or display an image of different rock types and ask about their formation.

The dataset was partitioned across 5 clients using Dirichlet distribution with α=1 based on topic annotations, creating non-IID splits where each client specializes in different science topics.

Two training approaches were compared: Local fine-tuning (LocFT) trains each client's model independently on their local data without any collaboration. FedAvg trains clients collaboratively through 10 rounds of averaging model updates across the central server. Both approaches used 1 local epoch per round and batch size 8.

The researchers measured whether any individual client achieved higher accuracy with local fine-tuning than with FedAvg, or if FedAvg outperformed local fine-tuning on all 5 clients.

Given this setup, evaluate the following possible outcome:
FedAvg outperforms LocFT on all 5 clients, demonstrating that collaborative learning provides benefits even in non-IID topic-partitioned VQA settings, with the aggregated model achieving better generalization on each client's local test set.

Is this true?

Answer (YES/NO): YES